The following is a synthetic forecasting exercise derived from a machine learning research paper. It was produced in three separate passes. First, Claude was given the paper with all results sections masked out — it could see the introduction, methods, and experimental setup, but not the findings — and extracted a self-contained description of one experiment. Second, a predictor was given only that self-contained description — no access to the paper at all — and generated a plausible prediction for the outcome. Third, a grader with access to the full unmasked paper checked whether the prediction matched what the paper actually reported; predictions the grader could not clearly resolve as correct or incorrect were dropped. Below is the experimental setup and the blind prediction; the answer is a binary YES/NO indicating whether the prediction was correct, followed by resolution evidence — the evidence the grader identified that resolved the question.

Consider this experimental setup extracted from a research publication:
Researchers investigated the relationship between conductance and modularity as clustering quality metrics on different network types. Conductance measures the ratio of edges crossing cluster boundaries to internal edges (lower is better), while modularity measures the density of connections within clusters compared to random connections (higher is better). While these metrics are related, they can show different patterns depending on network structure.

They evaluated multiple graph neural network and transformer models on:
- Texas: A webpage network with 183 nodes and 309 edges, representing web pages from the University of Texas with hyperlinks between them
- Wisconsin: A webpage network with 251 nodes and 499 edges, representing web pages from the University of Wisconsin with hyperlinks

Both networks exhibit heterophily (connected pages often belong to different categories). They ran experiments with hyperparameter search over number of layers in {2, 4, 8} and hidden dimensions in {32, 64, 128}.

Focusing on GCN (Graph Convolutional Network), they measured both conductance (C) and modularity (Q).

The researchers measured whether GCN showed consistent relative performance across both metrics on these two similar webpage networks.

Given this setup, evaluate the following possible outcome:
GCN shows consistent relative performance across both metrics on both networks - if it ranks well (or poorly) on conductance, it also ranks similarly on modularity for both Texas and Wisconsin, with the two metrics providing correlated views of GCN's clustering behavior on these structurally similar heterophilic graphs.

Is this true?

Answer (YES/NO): YES